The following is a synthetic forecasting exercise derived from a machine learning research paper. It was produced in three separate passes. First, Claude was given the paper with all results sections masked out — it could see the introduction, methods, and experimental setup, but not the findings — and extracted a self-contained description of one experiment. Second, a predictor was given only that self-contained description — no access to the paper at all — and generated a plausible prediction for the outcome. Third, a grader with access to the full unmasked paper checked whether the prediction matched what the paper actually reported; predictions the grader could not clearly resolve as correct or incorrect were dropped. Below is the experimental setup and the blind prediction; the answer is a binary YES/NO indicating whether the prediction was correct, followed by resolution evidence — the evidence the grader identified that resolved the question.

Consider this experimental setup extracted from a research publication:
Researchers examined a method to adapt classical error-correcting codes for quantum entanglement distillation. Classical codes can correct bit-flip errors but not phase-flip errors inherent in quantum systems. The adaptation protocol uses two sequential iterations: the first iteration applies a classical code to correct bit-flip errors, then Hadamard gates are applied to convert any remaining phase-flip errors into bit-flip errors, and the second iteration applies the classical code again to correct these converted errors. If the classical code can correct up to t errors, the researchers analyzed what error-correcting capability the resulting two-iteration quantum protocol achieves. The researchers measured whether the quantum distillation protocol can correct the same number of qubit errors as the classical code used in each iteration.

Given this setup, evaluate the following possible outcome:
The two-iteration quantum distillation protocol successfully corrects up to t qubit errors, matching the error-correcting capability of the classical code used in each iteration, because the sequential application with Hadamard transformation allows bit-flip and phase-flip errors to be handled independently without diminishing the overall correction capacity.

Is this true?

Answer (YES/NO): YES